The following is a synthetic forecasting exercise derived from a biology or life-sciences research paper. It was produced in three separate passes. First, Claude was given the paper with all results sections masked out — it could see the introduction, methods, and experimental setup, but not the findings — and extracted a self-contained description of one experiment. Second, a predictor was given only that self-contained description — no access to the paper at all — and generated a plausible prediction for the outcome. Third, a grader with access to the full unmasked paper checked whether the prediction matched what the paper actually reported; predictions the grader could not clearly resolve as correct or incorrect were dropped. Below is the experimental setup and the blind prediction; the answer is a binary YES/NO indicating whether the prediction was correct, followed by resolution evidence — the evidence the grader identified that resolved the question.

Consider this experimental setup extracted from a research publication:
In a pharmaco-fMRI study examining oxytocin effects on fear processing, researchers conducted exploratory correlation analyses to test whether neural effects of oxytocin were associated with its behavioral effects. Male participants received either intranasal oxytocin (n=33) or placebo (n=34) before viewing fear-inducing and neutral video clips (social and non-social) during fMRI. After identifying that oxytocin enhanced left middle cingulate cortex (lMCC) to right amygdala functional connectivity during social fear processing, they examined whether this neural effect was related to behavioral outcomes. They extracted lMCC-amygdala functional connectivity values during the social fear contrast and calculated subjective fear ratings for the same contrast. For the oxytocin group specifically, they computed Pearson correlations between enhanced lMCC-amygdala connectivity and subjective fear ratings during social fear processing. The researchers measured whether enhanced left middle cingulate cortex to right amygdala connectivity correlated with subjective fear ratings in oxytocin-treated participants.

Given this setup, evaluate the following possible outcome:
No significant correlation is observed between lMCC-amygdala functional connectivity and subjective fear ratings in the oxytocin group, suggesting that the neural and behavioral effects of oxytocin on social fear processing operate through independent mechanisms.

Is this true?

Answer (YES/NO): NO